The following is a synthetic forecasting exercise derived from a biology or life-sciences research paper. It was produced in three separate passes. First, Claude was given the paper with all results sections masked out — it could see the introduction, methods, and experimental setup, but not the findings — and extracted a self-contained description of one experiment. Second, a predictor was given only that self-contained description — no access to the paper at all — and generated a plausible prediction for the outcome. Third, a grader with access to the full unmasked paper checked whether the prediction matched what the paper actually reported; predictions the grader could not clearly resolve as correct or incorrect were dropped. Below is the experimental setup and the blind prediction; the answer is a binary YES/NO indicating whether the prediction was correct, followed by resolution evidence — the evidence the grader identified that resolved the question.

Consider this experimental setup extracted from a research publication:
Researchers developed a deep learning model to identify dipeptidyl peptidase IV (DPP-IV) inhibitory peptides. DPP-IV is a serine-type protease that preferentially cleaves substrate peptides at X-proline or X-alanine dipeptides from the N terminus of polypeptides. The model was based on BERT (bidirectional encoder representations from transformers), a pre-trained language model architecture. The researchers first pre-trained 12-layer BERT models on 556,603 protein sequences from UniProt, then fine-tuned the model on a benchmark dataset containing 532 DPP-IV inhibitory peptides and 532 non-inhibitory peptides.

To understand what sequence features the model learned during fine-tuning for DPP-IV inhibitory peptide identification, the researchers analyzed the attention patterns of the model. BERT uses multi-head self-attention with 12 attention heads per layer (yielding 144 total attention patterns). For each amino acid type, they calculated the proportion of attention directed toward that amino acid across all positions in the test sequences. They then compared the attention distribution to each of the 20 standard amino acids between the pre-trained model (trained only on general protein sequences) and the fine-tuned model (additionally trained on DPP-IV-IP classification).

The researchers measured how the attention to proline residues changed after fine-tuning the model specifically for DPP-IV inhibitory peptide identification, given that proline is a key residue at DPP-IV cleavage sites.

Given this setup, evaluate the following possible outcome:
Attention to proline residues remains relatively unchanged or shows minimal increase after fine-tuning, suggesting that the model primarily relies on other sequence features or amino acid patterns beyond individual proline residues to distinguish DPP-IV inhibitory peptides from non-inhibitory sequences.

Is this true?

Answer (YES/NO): NO